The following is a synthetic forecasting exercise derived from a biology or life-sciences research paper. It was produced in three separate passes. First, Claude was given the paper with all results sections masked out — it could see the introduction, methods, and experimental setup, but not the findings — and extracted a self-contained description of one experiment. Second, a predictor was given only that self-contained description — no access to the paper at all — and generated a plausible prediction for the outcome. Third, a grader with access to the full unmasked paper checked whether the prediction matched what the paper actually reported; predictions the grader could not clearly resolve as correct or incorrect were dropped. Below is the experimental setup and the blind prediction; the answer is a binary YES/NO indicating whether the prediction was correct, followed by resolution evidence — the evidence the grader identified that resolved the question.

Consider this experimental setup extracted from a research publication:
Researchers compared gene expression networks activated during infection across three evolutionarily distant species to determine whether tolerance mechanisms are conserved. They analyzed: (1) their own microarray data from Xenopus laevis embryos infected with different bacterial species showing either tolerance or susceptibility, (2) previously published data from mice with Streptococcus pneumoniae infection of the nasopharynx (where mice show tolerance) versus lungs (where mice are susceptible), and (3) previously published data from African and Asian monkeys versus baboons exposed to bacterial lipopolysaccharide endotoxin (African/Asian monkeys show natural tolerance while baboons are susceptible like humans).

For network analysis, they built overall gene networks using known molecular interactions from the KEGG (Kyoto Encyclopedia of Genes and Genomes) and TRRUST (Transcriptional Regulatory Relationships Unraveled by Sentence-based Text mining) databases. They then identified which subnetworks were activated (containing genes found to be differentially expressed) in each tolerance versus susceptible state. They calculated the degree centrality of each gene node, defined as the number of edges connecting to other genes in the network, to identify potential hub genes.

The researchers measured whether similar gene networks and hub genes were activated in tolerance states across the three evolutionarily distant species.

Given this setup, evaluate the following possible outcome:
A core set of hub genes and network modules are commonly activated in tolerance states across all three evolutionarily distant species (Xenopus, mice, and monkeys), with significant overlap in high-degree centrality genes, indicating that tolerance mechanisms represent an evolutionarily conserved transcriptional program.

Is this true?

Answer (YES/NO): NO